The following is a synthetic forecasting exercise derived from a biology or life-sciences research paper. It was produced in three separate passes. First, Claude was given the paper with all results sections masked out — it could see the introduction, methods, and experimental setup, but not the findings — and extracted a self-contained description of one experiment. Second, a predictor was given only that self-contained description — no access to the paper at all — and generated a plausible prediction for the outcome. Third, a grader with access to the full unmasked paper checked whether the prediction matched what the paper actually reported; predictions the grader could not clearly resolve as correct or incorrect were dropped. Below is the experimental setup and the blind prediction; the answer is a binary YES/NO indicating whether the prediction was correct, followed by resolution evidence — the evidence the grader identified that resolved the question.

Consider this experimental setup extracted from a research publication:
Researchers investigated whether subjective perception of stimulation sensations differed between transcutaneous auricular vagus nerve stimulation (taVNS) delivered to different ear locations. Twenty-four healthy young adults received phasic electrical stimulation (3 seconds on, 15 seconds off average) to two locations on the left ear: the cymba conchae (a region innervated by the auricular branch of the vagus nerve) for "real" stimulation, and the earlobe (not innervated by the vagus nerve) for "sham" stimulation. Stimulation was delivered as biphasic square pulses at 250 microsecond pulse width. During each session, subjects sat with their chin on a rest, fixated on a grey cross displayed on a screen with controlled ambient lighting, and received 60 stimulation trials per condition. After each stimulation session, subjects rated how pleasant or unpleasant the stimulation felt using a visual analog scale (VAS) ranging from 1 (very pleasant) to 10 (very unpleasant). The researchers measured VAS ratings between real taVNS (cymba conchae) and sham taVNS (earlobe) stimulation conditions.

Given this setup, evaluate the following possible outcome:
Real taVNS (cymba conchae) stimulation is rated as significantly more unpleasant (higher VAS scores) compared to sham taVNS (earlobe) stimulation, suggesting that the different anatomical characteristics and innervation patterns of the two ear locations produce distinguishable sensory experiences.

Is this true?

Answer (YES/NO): YES